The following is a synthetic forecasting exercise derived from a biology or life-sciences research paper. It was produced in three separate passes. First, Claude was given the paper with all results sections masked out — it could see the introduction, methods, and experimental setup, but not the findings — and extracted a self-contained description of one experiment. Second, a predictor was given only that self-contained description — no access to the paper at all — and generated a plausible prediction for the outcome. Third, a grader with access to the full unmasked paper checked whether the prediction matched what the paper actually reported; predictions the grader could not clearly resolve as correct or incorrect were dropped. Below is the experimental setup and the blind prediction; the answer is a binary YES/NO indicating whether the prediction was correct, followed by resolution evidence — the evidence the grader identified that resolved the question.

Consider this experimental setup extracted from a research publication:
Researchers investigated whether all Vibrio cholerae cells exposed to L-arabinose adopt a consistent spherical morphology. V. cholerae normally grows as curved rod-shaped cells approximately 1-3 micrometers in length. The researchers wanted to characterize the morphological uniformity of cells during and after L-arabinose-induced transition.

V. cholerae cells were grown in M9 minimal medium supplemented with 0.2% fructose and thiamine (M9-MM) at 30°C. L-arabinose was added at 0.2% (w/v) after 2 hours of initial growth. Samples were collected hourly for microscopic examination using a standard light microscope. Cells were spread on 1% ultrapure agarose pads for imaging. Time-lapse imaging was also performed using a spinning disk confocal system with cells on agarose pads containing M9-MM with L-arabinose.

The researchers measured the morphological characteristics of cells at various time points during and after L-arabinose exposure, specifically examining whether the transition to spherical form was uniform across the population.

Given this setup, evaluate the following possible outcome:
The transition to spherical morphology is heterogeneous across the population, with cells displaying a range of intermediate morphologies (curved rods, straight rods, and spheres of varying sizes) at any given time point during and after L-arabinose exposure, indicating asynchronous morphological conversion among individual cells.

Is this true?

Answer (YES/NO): NO